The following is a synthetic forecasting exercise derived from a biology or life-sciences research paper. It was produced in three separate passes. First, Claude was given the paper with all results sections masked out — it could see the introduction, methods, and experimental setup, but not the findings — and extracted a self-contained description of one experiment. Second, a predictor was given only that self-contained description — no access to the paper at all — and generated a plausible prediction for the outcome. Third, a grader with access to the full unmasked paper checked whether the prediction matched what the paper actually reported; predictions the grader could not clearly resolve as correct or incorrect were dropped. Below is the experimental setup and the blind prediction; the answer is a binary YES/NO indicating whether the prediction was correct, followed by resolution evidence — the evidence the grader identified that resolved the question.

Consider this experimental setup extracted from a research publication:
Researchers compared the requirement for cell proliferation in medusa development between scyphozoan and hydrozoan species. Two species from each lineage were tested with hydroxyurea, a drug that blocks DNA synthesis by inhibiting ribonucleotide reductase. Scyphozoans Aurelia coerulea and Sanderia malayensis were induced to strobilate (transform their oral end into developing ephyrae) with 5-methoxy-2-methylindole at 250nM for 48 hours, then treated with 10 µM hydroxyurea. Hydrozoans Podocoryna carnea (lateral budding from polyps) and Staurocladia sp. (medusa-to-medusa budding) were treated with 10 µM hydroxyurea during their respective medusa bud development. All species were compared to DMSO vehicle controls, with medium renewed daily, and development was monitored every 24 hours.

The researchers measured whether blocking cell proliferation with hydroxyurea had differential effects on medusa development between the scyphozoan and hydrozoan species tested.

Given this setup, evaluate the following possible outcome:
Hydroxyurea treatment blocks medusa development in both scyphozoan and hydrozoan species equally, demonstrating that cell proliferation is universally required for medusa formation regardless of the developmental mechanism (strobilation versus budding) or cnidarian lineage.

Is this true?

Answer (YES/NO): NO